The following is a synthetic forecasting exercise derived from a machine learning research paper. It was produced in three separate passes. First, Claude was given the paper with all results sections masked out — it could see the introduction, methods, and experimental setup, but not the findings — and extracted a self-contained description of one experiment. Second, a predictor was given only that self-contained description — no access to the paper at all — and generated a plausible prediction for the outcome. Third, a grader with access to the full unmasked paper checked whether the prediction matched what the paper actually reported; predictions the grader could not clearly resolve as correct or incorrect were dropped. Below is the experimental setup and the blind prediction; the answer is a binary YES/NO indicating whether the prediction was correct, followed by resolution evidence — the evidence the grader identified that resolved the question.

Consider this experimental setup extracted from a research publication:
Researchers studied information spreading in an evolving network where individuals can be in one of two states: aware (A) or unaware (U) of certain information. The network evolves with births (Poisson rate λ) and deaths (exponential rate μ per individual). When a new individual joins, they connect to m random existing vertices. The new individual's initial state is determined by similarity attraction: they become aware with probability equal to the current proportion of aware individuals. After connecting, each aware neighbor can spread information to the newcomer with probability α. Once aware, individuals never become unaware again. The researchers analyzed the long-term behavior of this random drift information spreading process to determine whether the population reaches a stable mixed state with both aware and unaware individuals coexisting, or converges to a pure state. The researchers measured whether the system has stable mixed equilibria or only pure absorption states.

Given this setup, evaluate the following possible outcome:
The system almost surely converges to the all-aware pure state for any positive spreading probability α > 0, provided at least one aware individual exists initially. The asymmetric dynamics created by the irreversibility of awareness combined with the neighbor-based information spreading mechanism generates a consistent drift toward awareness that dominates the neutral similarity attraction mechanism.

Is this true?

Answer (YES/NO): NO